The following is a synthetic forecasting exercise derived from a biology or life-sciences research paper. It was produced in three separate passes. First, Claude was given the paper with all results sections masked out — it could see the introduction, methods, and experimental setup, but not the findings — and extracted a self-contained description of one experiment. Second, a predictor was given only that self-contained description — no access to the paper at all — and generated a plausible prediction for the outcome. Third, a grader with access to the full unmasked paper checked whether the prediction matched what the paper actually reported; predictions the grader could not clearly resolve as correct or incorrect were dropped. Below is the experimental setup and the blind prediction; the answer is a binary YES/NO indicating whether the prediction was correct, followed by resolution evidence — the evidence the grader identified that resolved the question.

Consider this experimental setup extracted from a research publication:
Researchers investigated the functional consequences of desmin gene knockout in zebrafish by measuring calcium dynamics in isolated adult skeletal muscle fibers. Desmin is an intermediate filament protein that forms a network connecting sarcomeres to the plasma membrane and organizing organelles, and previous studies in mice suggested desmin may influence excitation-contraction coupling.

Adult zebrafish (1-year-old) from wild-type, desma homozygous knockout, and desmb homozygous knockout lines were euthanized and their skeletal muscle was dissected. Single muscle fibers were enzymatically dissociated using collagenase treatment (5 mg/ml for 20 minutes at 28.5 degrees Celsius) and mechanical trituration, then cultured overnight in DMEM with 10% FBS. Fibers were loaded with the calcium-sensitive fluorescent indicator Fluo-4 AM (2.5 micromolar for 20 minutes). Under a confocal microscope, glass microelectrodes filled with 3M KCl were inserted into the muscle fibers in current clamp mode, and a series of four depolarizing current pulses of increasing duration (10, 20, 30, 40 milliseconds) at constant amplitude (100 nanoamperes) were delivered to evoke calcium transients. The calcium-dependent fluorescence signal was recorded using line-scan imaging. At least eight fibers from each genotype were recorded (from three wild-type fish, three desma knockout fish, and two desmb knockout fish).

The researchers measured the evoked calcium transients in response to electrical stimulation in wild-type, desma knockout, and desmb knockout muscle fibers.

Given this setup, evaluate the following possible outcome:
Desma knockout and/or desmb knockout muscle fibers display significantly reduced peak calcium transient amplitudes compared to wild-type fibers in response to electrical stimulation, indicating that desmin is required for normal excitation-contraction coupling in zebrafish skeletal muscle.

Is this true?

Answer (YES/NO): YES